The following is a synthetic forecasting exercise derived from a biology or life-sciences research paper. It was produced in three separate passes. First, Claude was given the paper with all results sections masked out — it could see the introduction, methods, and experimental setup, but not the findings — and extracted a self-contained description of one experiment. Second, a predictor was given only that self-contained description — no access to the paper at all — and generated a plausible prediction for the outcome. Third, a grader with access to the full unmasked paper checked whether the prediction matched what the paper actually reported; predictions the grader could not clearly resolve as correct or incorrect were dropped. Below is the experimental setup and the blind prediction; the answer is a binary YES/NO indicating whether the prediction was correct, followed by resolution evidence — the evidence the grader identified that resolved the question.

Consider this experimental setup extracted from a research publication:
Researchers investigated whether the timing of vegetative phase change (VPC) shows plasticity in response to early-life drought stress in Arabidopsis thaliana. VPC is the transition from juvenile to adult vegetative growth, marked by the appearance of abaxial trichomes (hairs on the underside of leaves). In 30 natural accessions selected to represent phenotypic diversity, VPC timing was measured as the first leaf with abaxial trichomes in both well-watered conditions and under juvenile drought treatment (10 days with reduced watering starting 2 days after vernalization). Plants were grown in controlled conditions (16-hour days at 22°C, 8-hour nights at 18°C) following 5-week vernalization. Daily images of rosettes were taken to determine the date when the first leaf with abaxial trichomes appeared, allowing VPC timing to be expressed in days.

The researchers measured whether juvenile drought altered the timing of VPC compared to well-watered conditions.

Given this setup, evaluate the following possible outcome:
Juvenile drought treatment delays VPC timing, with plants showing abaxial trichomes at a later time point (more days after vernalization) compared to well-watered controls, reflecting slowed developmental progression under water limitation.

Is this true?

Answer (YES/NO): NO